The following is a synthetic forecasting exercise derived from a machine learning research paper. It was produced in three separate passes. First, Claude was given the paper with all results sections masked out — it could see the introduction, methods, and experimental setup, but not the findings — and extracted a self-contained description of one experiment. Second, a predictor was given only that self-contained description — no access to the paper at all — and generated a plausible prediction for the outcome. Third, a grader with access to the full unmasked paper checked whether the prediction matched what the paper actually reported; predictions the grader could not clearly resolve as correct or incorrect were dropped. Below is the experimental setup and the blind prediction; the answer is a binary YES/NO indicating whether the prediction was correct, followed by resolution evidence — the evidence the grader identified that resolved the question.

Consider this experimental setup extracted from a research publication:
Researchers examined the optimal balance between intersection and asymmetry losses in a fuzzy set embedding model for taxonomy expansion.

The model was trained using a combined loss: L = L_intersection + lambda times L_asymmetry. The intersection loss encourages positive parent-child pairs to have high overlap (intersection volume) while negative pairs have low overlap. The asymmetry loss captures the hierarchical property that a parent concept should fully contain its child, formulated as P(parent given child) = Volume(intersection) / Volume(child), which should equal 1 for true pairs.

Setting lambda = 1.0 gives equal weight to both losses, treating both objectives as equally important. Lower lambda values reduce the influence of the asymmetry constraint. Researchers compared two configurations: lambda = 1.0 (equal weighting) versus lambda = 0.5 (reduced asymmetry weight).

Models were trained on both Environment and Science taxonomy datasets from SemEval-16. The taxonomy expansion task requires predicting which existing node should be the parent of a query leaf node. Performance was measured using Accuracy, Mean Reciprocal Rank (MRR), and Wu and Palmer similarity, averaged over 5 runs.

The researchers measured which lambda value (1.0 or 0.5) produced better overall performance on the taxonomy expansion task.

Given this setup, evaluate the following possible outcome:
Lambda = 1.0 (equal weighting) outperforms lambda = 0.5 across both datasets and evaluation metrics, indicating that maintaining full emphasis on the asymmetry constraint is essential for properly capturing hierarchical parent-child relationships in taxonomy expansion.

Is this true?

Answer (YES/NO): NO